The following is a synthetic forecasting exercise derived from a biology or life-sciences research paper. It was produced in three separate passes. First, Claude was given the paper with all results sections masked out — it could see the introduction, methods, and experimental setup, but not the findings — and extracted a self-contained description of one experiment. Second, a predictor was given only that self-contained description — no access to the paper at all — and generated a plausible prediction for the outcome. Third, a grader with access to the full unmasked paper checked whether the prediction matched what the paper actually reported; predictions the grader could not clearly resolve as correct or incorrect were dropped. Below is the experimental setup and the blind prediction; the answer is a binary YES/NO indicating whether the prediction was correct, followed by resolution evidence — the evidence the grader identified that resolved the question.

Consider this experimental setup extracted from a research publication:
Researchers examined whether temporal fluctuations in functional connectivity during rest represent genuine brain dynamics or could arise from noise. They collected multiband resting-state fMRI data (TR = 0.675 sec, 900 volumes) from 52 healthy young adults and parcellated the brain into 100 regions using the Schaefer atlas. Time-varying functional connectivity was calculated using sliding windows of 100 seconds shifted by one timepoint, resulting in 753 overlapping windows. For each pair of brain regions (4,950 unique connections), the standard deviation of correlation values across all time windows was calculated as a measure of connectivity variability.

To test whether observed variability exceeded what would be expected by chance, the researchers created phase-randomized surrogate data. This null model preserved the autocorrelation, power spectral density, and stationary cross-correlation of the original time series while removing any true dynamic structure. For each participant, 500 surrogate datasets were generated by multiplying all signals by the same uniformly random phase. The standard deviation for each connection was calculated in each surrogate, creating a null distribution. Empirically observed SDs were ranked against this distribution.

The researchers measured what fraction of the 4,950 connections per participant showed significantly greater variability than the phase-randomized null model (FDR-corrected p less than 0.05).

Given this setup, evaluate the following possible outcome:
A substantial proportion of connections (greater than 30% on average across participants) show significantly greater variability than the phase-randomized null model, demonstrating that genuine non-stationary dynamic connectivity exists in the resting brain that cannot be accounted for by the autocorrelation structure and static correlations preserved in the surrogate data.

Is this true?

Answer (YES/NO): NO